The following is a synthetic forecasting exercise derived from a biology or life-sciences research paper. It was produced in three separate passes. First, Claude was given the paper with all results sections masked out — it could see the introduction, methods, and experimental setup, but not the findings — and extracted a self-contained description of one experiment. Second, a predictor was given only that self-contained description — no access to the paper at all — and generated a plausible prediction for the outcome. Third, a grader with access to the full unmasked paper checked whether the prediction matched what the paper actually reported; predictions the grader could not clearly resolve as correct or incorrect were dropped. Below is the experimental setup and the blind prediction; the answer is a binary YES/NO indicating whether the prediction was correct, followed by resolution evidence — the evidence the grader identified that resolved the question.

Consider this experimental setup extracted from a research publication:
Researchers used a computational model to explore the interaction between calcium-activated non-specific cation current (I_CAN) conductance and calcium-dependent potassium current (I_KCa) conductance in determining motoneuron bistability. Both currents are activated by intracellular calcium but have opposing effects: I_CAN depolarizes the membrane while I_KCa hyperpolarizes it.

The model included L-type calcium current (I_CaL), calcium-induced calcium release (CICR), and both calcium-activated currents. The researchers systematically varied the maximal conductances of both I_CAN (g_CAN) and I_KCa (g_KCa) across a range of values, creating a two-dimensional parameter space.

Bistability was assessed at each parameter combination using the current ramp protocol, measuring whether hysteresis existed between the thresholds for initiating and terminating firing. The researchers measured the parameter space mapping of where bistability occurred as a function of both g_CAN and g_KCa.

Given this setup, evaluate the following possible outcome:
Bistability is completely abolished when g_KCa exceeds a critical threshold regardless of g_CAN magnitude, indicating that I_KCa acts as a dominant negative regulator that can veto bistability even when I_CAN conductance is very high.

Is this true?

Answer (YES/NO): NO